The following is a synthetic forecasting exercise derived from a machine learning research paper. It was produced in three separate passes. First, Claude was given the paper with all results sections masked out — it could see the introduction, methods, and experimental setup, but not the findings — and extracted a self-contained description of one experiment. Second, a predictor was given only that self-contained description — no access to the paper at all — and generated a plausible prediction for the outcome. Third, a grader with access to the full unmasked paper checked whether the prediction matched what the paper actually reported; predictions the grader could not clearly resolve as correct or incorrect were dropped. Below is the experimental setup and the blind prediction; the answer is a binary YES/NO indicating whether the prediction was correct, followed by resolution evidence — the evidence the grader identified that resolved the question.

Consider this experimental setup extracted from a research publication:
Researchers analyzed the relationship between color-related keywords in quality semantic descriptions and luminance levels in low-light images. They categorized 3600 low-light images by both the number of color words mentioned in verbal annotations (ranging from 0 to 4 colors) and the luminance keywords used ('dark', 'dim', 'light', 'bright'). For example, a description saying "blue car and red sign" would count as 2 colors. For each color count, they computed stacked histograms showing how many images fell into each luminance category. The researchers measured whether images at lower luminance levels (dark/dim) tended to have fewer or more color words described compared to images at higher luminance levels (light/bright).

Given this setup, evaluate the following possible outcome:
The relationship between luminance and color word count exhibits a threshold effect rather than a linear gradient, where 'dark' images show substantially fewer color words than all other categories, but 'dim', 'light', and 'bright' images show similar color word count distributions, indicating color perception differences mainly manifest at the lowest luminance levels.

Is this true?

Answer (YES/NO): NO